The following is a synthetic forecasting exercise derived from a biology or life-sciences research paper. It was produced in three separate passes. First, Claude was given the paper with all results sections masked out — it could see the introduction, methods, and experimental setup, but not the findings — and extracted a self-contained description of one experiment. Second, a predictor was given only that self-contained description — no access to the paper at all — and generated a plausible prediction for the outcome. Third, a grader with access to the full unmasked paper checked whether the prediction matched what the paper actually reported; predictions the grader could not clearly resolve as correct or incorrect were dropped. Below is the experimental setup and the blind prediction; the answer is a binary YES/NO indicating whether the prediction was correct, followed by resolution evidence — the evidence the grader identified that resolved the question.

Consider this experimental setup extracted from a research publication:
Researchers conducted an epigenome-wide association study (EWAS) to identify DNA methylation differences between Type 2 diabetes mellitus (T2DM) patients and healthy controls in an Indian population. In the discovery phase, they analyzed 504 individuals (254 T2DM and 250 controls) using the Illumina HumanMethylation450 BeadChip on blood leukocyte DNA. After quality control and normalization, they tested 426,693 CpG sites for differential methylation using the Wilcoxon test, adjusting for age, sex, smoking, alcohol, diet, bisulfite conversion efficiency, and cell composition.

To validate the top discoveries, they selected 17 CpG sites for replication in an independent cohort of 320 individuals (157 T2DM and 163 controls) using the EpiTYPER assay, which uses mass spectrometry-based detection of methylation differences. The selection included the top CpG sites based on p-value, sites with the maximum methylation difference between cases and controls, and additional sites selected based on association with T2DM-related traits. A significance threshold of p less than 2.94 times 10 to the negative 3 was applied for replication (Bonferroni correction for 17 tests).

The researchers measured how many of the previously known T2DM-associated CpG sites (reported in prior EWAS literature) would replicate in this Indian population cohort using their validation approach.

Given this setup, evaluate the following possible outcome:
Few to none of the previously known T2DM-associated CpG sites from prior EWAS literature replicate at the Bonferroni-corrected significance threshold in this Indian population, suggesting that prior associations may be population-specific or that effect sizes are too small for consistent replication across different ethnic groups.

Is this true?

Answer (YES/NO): NO